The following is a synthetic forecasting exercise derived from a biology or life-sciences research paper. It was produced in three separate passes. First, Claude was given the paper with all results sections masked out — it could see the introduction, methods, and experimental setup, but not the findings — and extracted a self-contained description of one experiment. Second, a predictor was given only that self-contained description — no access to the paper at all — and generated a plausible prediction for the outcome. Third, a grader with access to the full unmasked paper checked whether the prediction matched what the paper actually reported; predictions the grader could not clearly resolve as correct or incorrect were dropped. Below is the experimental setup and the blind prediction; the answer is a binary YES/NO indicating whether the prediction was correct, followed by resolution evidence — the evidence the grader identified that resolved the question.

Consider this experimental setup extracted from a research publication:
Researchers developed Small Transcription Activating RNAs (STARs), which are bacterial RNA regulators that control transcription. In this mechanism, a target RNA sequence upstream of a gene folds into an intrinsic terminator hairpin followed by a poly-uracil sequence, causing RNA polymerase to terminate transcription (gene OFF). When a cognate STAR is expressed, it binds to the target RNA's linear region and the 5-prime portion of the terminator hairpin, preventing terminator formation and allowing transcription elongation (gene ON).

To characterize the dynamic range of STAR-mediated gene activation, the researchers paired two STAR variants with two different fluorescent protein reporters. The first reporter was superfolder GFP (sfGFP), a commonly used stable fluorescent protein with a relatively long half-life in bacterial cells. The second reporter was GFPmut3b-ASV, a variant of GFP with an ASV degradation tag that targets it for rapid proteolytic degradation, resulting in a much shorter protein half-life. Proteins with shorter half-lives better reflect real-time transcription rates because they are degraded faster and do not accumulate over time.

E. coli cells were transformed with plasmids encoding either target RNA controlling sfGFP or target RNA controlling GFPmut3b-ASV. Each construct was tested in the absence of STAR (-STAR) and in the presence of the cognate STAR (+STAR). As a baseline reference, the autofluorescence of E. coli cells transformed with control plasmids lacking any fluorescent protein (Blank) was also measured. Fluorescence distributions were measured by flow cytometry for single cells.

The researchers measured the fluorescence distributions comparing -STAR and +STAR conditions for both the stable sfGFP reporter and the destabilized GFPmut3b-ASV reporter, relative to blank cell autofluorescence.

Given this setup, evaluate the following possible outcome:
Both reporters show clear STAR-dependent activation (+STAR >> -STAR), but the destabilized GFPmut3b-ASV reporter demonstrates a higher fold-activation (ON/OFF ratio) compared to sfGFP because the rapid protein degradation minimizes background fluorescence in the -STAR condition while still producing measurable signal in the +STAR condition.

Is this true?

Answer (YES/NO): YES